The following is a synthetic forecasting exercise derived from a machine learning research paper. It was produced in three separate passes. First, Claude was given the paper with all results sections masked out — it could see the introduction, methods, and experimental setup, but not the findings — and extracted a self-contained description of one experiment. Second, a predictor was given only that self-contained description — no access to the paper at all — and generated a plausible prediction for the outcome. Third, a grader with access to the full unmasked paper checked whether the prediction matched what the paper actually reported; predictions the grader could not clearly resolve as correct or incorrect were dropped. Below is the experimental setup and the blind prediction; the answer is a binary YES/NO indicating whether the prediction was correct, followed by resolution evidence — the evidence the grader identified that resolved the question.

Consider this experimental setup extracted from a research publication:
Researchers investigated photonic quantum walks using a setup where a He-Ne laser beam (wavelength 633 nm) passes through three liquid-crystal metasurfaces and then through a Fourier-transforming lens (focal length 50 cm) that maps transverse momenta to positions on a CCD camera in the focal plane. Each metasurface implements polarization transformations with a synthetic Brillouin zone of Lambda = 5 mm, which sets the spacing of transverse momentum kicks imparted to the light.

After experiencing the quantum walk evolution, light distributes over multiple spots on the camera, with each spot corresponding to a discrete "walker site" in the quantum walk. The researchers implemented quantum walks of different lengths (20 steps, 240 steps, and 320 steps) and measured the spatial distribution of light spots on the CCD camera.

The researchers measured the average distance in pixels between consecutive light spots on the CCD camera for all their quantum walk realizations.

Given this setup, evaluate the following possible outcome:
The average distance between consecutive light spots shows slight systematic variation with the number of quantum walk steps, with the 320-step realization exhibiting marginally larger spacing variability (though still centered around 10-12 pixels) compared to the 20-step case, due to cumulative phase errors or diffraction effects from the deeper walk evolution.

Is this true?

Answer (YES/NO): NO